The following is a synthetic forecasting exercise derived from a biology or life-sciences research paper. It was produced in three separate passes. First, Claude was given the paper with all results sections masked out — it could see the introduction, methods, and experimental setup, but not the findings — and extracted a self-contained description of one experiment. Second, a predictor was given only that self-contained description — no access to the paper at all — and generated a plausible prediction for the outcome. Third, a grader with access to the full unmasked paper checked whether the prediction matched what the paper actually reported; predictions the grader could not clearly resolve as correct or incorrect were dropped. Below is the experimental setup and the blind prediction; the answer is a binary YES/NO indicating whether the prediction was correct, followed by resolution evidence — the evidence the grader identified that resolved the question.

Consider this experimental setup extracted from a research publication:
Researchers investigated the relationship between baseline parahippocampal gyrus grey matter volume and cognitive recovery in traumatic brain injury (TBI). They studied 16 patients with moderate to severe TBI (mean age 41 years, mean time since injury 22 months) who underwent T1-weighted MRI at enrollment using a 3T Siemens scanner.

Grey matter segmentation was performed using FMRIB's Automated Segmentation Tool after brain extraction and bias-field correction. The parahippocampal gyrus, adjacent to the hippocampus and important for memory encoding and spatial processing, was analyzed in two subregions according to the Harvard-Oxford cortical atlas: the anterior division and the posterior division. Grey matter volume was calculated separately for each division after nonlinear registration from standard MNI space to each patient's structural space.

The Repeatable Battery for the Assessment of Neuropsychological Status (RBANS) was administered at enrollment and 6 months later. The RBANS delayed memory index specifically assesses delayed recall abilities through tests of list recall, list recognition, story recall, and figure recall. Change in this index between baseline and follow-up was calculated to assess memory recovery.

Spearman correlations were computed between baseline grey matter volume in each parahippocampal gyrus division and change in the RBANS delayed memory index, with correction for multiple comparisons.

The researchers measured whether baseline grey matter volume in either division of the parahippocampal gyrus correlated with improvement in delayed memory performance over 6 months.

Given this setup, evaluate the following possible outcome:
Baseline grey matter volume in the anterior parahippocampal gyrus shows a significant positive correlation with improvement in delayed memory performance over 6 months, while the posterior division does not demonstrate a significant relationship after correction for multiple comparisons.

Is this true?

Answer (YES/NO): NO